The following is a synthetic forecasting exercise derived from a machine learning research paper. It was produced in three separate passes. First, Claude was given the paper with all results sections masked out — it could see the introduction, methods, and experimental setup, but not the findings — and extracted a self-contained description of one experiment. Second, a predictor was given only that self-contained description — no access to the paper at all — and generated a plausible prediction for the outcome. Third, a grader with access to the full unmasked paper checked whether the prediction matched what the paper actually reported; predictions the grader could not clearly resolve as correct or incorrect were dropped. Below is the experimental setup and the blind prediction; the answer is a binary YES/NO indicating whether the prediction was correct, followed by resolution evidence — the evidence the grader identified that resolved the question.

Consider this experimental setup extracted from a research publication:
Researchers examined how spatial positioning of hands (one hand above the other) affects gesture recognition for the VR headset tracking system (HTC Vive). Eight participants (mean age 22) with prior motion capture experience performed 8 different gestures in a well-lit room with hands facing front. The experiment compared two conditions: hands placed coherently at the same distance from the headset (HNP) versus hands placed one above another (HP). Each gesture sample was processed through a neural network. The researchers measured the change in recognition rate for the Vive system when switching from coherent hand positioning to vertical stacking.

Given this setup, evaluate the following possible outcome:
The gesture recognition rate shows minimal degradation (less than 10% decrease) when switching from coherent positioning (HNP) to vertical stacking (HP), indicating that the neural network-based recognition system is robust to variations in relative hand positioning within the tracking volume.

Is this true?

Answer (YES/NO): NO